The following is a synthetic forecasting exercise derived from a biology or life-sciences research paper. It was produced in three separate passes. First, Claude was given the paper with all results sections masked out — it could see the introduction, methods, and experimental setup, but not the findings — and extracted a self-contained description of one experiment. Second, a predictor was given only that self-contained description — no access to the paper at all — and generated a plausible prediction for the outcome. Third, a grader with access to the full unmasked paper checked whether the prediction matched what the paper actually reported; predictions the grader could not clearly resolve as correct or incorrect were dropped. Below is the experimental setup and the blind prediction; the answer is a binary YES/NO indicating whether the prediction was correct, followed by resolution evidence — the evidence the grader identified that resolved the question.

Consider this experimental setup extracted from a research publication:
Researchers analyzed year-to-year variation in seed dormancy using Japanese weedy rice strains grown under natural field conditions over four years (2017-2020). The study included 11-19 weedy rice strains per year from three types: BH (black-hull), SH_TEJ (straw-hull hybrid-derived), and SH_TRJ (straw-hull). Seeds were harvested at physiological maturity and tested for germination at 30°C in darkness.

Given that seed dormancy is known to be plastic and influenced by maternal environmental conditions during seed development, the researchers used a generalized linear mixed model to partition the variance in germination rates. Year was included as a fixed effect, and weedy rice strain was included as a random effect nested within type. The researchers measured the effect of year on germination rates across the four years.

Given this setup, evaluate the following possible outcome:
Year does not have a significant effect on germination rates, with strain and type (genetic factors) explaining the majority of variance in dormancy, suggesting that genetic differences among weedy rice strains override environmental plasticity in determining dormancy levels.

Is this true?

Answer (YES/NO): NO